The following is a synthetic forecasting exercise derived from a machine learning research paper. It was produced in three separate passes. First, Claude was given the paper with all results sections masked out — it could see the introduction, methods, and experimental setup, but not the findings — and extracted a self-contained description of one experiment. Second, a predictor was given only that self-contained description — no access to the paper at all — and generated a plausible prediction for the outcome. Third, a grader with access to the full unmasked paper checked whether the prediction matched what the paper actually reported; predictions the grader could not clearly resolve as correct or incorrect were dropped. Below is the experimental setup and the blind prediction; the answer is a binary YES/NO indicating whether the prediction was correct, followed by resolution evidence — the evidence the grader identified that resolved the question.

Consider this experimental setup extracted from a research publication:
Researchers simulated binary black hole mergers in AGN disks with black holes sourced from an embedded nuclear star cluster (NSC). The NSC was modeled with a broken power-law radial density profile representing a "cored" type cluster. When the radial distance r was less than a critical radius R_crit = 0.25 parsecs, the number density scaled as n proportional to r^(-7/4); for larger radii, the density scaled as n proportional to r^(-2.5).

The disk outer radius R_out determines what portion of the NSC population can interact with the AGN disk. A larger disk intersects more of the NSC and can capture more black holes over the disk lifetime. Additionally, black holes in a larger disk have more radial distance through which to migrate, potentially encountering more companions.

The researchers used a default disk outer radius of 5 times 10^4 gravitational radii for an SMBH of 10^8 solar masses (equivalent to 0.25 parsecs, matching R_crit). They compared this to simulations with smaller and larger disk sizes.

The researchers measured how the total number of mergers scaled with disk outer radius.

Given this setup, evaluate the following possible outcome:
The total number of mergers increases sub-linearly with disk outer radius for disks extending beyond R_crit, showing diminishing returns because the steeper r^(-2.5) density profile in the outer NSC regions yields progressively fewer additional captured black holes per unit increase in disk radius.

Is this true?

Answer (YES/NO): NO